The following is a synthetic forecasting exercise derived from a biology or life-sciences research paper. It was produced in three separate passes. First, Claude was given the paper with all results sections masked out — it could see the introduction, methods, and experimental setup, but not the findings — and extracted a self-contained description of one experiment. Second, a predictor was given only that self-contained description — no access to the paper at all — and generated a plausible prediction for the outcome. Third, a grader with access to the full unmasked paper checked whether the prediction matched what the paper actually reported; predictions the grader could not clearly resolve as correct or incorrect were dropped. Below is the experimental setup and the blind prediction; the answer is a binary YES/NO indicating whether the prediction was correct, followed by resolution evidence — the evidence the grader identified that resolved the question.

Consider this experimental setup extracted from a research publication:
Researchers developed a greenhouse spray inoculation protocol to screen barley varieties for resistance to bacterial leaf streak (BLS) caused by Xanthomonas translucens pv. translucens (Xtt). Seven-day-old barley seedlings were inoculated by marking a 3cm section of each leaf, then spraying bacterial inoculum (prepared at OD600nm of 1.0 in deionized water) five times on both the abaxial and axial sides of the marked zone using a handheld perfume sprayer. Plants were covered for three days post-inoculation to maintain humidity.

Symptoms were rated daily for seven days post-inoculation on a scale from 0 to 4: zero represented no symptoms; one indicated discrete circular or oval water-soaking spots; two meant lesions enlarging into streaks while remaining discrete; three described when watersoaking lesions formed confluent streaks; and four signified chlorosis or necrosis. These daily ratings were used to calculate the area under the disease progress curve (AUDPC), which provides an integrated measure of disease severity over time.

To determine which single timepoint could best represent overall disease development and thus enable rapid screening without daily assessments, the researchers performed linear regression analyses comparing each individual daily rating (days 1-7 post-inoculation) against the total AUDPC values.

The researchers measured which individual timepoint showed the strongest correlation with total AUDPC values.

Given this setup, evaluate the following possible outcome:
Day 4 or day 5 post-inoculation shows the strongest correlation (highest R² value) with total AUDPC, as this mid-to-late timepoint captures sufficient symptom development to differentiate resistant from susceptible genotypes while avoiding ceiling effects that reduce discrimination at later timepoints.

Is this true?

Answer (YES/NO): YES